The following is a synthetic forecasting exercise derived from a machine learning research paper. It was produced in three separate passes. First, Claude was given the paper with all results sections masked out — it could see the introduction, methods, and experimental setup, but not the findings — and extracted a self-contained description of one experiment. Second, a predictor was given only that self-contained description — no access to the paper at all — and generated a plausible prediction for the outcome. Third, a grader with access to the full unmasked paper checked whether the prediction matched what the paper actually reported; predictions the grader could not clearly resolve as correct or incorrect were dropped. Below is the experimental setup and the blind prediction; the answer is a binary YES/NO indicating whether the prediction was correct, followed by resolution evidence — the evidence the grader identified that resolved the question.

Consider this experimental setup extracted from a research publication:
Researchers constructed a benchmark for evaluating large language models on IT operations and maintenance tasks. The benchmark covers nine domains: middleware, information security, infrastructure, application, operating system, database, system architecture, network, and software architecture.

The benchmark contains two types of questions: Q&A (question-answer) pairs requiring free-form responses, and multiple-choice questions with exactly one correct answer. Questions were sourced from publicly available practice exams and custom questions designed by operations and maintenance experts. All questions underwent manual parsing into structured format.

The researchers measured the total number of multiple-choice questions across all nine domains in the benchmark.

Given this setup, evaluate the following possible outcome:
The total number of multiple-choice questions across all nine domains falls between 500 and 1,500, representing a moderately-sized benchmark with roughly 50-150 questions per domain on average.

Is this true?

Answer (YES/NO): YES